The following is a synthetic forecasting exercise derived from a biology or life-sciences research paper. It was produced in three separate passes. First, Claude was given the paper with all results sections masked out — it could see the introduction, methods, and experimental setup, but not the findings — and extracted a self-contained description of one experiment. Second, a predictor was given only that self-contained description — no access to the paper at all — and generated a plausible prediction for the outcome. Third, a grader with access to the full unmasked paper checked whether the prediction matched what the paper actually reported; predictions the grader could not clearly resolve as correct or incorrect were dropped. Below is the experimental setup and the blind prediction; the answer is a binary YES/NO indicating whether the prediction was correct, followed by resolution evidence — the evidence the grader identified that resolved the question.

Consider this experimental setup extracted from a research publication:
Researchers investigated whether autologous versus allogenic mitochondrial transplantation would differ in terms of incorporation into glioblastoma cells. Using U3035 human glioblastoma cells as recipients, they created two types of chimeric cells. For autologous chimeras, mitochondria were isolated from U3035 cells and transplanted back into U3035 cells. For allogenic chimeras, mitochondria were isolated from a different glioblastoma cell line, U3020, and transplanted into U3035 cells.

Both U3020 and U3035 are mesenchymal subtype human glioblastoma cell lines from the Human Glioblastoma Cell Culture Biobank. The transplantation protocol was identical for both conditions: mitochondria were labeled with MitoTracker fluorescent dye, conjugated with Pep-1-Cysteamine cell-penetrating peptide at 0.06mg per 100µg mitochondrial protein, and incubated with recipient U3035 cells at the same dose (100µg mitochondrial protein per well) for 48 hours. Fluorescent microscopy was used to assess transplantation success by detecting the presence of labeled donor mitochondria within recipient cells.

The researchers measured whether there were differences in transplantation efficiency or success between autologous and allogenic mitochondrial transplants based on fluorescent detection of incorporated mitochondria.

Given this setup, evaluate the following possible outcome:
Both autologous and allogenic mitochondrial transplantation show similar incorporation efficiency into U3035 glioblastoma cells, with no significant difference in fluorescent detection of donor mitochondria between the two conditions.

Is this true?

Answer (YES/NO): YES